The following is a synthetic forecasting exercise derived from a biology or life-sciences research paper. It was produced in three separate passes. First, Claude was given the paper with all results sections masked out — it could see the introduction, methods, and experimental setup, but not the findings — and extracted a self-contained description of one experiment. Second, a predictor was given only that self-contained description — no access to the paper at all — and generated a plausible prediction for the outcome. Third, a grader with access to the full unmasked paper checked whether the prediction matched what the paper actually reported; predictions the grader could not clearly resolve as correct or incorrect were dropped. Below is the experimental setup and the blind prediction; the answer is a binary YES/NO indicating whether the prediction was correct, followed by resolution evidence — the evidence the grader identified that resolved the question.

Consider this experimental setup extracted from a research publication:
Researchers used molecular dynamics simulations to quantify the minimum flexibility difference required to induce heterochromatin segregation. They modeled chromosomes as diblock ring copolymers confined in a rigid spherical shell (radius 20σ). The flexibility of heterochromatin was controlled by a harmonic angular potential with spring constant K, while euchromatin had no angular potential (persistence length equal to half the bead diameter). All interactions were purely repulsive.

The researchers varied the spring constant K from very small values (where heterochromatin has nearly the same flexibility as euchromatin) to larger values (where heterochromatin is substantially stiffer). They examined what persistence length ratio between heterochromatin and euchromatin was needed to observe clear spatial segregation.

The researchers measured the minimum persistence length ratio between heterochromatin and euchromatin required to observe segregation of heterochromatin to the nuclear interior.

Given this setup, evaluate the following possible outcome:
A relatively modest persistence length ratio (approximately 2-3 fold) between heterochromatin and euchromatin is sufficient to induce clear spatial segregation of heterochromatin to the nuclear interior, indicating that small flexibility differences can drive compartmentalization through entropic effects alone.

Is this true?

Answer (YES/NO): YES